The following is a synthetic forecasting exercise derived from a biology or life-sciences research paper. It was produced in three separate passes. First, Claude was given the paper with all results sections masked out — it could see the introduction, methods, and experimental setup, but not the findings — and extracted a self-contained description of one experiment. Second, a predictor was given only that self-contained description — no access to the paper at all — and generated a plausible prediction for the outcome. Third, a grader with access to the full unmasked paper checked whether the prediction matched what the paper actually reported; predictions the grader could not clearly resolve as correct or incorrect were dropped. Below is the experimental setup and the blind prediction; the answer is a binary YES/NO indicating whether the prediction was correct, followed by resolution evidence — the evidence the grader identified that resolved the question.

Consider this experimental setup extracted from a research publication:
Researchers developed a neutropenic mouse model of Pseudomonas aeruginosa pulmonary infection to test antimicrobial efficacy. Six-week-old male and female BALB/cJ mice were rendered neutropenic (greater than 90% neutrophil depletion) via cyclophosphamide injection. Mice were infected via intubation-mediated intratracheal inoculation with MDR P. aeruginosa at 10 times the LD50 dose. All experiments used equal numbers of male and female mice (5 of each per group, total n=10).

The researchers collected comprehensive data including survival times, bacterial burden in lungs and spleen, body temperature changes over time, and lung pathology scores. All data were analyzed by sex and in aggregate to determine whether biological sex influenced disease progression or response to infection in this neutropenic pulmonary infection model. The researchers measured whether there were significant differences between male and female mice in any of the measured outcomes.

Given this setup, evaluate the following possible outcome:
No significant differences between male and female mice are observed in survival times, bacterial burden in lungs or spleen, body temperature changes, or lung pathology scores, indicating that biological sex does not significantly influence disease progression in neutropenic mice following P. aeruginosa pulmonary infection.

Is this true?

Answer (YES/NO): YES